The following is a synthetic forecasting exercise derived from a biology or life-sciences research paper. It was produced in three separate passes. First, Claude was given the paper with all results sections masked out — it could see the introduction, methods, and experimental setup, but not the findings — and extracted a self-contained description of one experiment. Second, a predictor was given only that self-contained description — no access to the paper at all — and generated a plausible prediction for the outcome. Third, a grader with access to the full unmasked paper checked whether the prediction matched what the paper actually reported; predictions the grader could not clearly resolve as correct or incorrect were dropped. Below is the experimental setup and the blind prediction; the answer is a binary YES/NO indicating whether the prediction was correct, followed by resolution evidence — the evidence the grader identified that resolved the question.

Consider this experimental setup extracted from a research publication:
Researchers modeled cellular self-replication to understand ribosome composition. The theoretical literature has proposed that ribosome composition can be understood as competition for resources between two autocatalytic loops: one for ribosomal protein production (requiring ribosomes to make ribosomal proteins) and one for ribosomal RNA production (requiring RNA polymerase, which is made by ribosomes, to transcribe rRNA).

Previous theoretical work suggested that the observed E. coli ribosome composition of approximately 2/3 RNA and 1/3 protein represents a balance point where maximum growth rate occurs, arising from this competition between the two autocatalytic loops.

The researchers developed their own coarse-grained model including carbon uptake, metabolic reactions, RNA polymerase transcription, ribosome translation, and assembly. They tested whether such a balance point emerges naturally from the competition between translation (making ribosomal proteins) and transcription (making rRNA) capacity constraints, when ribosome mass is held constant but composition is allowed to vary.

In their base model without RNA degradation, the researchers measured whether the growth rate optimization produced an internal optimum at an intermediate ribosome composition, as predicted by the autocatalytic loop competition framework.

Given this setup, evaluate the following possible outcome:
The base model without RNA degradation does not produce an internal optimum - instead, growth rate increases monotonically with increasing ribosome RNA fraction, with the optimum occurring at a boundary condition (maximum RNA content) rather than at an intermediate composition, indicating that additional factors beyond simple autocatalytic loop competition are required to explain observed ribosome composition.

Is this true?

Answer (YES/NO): YES